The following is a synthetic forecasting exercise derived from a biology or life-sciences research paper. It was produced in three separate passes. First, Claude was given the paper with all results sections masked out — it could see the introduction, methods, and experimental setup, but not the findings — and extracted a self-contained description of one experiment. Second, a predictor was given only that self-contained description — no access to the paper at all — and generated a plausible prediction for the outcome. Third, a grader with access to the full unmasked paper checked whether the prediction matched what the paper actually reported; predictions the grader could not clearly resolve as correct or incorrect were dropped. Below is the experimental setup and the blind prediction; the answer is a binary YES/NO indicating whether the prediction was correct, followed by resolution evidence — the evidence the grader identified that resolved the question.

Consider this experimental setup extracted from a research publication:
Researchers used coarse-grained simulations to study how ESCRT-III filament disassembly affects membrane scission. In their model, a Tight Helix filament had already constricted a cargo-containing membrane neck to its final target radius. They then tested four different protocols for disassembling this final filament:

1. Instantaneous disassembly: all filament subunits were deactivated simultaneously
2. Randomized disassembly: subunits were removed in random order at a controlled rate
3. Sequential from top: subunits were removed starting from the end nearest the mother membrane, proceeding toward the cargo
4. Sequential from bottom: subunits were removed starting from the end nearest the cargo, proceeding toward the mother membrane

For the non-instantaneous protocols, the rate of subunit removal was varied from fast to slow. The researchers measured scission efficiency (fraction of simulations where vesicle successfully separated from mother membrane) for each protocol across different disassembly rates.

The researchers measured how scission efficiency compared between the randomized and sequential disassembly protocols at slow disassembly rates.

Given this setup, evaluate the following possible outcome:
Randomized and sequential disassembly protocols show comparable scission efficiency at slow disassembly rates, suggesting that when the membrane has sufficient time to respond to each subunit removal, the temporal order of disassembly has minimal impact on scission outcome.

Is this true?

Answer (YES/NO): NO